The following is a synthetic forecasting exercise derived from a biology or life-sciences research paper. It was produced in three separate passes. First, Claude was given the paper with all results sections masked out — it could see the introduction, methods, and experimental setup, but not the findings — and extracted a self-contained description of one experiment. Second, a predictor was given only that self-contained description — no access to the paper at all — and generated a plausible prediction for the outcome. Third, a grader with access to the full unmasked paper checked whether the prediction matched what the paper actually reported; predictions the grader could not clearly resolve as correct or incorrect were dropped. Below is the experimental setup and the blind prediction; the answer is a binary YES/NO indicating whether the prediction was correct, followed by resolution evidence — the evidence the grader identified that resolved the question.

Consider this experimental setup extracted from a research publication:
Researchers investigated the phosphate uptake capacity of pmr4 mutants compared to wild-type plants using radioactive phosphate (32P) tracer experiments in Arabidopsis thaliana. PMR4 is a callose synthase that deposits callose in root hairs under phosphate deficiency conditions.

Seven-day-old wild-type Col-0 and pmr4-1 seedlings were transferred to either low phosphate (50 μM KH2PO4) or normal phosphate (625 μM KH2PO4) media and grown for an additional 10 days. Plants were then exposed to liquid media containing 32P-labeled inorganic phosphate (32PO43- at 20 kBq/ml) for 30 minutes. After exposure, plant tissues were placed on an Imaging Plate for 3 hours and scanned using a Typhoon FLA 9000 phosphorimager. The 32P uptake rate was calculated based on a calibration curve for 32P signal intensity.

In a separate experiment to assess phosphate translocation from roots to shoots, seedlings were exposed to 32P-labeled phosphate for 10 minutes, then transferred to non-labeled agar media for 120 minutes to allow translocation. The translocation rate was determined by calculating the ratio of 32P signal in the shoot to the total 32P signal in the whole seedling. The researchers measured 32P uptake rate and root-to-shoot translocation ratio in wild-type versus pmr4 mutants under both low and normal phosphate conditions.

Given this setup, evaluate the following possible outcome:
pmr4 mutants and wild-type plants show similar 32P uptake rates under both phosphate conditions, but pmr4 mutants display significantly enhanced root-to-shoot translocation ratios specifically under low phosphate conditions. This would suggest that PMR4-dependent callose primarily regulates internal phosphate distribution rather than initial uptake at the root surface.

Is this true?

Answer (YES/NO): NO